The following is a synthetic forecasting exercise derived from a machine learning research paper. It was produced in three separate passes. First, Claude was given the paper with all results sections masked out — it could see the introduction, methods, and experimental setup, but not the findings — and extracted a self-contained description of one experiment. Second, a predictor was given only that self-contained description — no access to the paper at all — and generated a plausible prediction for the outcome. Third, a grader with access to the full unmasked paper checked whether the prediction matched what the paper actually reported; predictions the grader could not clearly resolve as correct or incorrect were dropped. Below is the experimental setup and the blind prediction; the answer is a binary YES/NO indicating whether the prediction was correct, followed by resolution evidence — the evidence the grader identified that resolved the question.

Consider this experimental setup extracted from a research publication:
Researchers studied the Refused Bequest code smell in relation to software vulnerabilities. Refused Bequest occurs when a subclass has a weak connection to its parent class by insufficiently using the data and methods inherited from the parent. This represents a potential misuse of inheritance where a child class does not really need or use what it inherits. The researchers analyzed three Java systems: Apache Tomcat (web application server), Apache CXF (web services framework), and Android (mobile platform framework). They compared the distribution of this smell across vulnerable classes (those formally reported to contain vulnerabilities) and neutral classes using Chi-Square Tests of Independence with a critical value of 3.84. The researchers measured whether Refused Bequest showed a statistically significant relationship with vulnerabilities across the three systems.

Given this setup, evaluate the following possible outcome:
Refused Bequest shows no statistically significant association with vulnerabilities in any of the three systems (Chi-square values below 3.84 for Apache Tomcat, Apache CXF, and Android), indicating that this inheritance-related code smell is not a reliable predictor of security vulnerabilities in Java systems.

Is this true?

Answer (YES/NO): NO